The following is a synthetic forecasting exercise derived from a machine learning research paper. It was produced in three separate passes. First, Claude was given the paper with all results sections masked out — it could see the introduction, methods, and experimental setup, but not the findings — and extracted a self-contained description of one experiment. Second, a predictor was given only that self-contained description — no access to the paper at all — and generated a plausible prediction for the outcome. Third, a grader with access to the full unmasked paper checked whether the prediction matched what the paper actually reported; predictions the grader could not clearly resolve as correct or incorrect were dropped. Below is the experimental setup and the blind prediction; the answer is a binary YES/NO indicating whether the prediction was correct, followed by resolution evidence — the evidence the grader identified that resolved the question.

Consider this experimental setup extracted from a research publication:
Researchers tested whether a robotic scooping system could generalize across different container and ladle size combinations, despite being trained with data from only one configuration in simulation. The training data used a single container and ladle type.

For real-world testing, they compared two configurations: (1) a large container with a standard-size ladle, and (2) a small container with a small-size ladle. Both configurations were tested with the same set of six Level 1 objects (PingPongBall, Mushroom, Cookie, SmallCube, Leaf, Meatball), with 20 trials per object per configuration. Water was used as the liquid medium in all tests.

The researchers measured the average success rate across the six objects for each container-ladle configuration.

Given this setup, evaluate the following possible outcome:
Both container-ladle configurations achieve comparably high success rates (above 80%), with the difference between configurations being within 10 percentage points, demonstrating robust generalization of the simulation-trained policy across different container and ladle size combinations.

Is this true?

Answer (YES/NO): YES